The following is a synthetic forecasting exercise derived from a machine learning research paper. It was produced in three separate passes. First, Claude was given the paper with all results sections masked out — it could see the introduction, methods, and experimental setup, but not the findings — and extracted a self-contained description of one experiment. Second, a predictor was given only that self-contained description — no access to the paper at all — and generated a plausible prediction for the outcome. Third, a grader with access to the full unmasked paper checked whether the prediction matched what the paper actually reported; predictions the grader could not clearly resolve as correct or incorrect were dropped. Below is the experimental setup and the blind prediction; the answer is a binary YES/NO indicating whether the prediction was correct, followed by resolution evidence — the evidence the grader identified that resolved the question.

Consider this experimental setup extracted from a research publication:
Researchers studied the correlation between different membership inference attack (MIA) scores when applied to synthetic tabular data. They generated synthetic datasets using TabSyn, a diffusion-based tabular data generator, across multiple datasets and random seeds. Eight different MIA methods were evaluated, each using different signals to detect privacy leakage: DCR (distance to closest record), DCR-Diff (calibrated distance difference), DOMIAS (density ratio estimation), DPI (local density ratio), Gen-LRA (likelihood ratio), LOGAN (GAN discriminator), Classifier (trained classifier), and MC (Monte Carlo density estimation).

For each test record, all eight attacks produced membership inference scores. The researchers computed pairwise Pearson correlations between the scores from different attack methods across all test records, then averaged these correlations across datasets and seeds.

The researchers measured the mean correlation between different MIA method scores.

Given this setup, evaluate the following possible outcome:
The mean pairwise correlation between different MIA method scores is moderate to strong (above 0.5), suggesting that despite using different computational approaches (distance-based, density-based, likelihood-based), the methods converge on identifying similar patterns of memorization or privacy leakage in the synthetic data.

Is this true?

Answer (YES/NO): NO